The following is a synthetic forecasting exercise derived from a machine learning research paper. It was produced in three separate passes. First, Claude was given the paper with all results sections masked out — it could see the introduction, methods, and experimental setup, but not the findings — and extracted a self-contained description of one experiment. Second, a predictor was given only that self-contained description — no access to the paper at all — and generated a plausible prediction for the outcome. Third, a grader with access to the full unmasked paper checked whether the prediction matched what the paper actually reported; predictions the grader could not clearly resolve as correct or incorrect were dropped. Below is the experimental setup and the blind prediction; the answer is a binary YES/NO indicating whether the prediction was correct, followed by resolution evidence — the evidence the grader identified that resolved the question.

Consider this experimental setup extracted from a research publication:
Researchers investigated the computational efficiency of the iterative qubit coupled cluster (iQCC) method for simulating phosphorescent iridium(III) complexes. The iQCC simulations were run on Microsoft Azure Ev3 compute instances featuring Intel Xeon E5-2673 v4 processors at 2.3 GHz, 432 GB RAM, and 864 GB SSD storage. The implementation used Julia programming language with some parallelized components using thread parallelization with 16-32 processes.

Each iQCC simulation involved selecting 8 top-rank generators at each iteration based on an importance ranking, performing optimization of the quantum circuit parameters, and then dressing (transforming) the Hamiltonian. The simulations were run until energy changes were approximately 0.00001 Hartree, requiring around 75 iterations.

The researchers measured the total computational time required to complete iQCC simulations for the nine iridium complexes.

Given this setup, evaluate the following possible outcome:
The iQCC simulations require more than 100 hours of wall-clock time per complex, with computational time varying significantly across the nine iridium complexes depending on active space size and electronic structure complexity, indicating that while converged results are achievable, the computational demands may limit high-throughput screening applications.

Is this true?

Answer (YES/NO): NO